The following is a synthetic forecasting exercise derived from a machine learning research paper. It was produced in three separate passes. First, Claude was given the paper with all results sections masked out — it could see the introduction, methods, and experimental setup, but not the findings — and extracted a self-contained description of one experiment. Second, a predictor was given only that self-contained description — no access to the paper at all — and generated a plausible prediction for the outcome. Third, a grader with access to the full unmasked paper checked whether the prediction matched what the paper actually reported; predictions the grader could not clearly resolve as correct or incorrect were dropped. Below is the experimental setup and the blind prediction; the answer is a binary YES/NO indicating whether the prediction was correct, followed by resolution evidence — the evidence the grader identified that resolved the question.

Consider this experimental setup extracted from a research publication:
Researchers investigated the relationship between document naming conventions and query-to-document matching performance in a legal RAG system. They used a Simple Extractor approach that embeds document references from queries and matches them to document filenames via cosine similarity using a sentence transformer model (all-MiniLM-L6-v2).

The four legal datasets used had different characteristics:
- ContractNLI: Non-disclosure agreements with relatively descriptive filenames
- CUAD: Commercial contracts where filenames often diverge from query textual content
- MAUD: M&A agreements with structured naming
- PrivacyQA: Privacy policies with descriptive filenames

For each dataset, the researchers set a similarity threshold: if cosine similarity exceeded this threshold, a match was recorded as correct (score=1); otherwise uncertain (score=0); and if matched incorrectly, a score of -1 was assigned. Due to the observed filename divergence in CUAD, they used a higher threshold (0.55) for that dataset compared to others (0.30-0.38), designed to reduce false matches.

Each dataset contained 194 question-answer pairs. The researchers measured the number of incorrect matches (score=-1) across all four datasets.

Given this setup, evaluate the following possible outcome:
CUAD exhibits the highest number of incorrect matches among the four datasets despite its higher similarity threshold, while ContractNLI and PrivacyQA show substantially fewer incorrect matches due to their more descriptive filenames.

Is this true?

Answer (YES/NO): NO